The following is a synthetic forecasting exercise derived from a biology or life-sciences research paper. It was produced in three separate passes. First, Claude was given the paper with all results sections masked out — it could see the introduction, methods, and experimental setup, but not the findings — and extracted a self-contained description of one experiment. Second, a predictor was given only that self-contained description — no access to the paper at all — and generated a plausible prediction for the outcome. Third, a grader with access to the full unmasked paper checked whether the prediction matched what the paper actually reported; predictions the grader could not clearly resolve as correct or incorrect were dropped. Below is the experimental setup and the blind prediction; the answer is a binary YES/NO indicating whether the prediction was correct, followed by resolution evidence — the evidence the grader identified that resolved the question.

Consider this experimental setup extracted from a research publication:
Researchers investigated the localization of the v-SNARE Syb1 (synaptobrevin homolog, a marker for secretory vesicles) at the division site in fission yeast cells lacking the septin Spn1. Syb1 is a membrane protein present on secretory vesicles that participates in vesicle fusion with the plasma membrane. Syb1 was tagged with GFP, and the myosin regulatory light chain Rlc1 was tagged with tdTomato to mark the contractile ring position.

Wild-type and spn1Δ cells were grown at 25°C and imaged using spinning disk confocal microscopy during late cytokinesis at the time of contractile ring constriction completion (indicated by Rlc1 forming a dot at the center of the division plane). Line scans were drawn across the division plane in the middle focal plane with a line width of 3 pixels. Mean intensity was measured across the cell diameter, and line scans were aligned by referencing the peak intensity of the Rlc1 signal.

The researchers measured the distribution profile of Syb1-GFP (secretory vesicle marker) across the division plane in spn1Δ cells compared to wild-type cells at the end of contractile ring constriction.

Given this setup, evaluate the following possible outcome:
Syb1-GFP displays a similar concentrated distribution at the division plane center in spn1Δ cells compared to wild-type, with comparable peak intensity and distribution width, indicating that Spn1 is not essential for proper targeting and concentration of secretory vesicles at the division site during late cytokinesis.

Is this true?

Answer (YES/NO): NO